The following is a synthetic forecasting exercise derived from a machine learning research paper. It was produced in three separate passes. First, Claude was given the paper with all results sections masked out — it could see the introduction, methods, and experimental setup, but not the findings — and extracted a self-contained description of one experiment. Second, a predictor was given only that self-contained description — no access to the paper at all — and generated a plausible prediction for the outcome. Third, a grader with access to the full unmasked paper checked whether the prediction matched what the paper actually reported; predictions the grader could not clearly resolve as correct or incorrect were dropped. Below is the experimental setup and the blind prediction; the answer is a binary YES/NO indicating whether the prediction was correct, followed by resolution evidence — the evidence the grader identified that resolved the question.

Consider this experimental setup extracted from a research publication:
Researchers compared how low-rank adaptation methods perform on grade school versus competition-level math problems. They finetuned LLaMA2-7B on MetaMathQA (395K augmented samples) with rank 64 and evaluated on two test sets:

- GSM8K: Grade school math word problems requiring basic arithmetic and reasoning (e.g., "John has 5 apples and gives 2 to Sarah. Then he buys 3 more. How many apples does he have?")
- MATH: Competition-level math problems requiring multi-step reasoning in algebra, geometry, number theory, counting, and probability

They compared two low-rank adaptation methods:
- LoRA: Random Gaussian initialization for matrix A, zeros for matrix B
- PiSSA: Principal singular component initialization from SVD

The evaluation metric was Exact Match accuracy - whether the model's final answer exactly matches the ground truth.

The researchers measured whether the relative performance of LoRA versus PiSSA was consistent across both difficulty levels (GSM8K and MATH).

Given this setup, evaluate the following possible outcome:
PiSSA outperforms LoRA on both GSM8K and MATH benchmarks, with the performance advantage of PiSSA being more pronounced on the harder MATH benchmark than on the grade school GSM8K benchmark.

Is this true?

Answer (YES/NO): NO